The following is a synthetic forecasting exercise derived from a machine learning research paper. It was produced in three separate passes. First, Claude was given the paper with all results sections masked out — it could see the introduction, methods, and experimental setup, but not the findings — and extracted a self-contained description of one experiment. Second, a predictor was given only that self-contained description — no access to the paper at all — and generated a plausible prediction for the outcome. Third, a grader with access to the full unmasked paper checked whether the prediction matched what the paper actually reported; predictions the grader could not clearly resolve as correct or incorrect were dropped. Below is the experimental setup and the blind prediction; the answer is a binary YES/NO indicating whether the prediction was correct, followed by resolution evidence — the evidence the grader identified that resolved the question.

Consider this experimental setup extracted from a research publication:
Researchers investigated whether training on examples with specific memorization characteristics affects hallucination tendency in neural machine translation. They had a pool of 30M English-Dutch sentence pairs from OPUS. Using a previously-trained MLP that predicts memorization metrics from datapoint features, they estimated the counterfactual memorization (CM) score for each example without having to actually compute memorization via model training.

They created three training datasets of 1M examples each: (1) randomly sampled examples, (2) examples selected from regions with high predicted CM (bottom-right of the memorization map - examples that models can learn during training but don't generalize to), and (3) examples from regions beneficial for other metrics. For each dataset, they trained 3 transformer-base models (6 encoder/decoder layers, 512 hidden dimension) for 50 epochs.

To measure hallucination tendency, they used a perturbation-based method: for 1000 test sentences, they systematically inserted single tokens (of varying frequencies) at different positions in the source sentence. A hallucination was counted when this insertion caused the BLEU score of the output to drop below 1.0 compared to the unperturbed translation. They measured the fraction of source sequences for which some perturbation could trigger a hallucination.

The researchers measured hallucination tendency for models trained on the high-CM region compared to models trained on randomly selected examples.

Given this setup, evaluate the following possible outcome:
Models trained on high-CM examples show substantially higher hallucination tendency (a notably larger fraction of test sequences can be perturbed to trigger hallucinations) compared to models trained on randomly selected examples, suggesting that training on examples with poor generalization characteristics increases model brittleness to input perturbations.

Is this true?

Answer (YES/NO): NO